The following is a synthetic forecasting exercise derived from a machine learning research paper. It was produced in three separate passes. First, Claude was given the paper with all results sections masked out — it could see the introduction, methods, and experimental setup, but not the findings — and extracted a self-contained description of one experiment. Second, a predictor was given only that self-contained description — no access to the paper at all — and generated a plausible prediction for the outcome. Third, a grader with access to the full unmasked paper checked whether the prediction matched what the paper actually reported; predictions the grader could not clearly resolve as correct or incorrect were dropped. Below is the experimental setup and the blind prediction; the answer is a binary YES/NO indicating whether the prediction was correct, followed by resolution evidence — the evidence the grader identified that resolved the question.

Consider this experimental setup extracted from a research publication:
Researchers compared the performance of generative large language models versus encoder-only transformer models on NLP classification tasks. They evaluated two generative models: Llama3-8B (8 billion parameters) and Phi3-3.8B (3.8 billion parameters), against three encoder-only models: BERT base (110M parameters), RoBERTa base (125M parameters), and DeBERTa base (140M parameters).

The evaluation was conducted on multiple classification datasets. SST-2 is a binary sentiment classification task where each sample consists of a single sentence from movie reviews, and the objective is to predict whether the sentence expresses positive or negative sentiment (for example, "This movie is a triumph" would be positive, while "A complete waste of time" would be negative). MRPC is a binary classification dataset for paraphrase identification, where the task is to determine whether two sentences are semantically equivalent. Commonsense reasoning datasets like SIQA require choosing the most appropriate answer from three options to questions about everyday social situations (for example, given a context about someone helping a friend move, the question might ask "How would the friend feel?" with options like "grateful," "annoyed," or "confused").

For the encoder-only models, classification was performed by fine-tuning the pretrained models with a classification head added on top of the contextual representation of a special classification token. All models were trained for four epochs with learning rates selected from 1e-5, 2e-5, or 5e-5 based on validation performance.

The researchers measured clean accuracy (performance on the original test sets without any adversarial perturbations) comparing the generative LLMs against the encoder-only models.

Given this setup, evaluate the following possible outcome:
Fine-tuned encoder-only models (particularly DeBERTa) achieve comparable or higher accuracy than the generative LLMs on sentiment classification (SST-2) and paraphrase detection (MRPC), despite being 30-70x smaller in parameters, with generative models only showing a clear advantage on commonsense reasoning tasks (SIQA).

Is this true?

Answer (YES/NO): NO